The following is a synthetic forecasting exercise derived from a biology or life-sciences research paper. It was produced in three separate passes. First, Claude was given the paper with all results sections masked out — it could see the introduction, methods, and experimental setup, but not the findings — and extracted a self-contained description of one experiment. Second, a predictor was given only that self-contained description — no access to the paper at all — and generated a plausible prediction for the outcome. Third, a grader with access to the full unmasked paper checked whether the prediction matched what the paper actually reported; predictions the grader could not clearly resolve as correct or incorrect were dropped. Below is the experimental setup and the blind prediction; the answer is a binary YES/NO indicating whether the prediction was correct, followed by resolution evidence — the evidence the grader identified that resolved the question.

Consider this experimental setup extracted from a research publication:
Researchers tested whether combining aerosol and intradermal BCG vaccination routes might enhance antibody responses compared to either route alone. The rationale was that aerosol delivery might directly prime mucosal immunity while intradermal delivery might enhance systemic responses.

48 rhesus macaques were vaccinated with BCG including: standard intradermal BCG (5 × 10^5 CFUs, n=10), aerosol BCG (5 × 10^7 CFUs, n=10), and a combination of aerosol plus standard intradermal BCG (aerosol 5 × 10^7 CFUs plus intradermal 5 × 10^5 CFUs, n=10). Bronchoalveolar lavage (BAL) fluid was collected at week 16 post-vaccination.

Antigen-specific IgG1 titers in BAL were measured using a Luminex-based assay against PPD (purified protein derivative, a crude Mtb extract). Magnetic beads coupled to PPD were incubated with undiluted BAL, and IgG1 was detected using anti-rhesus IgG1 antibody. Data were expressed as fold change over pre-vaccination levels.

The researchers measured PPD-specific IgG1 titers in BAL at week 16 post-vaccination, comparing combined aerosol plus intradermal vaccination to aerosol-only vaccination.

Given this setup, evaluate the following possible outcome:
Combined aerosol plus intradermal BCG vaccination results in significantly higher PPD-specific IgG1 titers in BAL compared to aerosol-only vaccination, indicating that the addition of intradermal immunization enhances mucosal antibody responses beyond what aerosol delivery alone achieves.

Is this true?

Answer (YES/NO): NO